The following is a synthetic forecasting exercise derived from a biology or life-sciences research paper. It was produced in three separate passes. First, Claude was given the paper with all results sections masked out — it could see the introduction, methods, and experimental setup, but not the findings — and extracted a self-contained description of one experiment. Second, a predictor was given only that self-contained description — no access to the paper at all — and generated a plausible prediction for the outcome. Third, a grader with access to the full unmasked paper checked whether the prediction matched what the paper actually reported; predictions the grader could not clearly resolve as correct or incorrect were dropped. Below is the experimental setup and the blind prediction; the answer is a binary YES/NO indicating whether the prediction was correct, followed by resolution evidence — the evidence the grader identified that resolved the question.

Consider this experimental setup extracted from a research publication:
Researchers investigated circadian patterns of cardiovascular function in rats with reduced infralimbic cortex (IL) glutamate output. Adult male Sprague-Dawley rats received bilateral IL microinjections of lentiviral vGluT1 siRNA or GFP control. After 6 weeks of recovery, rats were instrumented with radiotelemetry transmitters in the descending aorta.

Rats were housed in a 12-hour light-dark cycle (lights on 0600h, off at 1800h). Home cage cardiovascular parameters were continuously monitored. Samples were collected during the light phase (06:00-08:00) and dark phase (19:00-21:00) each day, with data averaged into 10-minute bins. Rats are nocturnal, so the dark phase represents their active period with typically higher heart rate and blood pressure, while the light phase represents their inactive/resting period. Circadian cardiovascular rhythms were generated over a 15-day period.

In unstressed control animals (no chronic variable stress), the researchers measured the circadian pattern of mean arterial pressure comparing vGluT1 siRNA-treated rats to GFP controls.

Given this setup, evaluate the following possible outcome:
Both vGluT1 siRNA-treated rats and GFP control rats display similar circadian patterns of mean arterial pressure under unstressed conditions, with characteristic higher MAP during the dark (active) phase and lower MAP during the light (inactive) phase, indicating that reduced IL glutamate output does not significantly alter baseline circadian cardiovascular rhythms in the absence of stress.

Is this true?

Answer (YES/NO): NO